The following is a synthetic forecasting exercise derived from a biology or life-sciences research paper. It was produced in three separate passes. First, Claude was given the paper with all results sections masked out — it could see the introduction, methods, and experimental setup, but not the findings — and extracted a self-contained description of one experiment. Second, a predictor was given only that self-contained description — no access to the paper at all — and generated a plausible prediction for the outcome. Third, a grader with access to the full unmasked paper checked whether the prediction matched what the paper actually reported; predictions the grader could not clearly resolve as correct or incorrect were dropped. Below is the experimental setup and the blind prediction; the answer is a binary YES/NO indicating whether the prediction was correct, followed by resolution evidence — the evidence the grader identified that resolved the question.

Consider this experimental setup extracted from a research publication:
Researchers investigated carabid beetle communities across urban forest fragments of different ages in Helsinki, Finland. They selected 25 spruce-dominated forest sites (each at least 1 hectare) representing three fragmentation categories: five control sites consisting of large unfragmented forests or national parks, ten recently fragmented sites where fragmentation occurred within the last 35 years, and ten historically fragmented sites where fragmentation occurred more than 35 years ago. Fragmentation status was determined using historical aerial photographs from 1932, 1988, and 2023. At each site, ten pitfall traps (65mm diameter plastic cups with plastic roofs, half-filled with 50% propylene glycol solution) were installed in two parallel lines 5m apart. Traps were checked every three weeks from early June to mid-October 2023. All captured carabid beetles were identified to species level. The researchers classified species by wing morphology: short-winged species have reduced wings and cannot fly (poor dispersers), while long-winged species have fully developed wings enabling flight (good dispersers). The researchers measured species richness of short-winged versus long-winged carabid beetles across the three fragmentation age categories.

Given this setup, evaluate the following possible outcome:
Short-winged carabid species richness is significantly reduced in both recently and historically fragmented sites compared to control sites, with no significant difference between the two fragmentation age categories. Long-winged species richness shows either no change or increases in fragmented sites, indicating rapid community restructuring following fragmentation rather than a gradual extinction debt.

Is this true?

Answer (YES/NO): YES